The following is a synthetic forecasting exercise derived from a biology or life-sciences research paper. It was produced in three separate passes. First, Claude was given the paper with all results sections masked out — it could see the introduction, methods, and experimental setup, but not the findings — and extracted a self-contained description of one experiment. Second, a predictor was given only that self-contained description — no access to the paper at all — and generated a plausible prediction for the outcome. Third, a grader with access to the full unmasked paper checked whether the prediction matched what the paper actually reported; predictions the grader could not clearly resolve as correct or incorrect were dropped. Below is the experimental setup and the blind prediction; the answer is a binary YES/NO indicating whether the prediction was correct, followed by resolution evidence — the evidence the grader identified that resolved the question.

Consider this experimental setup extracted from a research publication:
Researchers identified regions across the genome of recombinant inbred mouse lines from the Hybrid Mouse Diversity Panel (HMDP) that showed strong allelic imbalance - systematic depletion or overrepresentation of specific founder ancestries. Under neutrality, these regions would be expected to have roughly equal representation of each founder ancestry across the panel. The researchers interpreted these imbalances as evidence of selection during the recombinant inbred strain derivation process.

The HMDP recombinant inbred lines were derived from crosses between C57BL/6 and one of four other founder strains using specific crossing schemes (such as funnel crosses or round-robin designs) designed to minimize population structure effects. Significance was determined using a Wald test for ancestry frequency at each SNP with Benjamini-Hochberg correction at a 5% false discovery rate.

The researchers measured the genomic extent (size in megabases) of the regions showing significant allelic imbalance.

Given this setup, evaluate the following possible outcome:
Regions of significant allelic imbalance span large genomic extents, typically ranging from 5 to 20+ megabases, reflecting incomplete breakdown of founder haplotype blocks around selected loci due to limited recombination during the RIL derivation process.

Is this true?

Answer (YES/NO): NO